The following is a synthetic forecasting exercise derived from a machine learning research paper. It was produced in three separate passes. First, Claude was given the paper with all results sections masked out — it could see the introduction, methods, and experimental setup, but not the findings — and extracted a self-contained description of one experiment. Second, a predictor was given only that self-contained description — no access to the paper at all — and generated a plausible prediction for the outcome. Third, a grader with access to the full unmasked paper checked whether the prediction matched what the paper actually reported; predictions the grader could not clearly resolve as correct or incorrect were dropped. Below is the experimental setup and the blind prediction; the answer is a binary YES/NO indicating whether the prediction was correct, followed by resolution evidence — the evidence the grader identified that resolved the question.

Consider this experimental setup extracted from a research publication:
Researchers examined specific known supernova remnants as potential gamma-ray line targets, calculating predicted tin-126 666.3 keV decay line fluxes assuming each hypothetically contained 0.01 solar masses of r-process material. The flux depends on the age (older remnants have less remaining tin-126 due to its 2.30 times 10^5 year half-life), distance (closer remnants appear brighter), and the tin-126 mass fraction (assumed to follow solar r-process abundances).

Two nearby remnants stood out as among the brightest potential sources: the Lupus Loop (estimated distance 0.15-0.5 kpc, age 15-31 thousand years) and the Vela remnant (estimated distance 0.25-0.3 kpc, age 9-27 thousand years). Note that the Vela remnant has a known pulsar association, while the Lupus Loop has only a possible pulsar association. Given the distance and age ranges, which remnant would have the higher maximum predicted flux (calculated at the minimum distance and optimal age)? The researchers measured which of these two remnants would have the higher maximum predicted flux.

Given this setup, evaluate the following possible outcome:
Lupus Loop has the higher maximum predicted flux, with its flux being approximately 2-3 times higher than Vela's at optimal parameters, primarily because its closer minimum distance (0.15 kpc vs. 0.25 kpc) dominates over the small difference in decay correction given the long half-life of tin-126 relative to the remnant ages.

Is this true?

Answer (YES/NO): YES